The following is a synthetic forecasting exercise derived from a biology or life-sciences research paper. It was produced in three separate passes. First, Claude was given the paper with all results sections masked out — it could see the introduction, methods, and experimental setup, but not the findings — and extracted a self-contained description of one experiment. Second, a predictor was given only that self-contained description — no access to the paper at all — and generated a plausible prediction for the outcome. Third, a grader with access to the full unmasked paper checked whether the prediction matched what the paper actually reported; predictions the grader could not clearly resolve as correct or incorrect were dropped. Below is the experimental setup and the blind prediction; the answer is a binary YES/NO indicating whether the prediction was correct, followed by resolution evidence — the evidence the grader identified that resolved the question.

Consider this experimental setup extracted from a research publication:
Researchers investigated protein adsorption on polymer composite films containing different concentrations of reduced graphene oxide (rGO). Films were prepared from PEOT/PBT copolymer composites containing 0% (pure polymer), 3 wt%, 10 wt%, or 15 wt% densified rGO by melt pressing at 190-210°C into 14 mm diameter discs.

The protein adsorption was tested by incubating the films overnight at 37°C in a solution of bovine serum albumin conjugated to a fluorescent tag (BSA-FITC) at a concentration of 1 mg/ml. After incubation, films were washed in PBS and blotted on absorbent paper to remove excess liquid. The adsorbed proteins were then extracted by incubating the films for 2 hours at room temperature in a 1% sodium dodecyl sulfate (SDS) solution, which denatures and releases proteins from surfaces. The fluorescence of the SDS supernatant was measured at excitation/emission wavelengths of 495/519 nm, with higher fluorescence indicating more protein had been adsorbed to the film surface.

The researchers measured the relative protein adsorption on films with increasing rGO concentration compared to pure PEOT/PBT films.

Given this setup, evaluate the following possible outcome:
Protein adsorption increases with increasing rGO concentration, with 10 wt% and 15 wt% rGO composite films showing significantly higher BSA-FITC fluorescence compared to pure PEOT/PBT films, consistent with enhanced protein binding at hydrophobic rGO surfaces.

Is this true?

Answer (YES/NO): YES